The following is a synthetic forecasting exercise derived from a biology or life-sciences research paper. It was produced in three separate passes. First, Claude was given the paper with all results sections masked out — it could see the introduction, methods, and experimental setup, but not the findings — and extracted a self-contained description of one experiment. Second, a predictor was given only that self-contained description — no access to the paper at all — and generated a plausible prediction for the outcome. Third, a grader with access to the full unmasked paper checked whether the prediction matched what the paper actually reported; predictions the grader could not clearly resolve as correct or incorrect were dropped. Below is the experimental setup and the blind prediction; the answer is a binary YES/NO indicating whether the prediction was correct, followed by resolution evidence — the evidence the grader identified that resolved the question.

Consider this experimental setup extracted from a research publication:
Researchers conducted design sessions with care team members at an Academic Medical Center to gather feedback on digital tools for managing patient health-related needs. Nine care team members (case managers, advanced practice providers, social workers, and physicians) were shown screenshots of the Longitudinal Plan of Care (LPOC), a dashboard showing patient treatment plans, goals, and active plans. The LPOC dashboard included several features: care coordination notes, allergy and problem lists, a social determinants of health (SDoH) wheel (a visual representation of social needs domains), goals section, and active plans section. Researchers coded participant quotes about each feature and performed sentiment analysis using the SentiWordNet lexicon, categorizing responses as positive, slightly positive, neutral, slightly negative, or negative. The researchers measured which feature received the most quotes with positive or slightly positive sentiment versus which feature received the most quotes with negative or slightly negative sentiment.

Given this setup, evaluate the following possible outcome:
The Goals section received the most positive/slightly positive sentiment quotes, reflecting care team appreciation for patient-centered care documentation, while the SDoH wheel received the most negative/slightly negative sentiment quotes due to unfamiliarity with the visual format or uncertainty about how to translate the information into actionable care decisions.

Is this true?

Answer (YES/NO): NO